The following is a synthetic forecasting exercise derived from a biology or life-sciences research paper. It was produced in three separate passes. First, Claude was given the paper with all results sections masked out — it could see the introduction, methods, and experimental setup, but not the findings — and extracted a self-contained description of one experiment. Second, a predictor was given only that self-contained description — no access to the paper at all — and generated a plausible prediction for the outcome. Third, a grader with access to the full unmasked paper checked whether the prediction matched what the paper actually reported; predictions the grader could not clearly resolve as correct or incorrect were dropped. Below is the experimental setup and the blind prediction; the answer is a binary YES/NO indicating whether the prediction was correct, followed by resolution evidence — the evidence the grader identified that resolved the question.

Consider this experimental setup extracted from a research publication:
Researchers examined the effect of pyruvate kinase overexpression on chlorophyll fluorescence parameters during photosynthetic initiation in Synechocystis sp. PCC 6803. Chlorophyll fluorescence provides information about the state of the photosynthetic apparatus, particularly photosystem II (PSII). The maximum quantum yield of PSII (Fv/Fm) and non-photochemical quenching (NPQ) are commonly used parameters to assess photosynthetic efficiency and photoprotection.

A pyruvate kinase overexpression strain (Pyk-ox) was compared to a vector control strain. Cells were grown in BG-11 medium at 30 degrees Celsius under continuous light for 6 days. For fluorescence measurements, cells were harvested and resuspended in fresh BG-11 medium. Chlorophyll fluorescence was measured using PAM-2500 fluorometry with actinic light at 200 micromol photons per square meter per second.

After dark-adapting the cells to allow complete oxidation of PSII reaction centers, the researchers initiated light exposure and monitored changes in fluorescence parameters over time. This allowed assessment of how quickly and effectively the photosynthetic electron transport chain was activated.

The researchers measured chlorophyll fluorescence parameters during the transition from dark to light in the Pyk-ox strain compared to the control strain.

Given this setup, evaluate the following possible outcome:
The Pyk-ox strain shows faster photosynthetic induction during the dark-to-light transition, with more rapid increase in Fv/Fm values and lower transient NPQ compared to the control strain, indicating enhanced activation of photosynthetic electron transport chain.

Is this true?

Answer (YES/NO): NO